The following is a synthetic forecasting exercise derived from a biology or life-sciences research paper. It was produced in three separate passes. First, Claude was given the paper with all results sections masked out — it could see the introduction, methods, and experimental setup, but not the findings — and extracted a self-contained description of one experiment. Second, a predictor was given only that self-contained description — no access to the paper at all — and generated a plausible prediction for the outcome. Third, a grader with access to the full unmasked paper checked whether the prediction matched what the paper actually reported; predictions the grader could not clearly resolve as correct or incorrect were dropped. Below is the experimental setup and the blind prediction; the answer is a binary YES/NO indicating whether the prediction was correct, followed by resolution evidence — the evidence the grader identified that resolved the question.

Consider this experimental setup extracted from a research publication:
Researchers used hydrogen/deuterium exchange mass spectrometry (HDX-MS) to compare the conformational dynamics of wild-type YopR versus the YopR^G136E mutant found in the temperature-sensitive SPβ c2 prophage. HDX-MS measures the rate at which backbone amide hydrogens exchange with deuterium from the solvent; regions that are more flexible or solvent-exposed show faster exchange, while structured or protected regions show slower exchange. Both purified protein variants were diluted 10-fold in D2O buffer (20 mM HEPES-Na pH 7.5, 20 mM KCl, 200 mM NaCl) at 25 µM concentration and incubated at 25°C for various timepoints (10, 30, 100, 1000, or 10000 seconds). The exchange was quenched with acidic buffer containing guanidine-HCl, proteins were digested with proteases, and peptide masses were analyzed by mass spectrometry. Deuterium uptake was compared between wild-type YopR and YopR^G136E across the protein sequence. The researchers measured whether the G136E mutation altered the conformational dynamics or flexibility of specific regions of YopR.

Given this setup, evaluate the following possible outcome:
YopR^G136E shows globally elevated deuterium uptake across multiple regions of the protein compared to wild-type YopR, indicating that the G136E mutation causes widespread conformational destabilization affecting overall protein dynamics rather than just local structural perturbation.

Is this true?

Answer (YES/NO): YES